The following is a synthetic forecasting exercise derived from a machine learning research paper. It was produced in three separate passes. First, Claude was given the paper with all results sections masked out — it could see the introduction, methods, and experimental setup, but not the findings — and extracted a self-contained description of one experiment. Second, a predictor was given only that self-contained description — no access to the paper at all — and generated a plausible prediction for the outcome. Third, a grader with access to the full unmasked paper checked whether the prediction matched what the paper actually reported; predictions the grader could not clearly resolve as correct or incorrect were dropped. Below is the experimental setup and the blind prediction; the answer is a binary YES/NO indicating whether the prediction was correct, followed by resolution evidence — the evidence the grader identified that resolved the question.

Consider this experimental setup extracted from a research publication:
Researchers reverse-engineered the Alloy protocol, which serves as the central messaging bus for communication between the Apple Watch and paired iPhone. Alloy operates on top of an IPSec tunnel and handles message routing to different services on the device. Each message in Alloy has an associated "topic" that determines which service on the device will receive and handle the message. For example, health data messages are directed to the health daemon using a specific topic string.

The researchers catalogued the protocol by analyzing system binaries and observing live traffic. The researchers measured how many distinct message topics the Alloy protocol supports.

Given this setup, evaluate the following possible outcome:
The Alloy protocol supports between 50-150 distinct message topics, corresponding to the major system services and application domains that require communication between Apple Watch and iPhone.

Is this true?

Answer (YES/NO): NO